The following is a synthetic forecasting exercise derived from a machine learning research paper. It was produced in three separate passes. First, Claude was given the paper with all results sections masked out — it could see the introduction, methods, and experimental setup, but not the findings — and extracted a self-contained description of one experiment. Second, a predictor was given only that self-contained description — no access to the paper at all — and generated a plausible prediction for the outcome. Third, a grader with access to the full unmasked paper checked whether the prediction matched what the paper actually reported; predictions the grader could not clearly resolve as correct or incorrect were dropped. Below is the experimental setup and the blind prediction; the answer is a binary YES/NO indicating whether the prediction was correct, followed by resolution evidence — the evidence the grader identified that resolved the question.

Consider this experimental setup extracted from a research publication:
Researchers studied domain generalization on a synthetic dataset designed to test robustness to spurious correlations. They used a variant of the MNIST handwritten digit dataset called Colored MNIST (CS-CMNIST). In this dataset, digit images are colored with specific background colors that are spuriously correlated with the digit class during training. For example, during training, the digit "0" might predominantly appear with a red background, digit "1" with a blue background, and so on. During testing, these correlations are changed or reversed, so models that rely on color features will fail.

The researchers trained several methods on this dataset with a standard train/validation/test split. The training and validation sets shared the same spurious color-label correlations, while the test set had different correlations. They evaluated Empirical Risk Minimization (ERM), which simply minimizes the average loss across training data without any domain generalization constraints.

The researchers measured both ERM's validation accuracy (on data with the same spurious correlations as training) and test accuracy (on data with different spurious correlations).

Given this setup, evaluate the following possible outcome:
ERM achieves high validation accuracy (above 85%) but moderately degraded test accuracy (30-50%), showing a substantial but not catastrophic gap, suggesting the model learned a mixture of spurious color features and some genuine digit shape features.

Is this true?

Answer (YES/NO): NO